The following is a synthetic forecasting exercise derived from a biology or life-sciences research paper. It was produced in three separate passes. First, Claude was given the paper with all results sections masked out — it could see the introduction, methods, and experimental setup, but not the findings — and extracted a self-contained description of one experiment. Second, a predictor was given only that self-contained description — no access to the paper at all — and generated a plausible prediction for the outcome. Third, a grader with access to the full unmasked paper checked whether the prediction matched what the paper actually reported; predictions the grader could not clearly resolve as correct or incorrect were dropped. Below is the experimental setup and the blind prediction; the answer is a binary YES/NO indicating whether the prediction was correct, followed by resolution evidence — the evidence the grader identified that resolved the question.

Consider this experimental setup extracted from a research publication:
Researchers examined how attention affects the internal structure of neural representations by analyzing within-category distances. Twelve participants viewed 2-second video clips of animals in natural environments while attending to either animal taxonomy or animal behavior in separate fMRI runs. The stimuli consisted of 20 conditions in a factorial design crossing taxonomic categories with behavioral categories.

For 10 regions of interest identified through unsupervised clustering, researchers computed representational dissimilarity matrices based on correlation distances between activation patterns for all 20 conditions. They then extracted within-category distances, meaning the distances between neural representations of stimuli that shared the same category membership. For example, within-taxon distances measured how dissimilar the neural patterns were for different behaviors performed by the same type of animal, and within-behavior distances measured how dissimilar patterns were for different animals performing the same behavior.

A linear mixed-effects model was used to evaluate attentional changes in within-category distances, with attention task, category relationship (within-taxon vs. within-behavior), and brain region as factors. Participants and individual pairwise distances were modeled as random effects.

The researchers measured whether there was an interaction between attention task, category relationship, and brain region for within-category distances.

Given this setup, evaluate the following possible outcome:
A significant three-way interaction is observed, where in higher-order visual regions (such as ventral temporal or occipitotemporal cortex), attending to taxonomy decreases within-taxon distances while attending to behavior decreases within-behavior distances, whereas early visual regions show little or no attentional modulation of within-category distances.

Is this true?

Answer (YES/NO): NO